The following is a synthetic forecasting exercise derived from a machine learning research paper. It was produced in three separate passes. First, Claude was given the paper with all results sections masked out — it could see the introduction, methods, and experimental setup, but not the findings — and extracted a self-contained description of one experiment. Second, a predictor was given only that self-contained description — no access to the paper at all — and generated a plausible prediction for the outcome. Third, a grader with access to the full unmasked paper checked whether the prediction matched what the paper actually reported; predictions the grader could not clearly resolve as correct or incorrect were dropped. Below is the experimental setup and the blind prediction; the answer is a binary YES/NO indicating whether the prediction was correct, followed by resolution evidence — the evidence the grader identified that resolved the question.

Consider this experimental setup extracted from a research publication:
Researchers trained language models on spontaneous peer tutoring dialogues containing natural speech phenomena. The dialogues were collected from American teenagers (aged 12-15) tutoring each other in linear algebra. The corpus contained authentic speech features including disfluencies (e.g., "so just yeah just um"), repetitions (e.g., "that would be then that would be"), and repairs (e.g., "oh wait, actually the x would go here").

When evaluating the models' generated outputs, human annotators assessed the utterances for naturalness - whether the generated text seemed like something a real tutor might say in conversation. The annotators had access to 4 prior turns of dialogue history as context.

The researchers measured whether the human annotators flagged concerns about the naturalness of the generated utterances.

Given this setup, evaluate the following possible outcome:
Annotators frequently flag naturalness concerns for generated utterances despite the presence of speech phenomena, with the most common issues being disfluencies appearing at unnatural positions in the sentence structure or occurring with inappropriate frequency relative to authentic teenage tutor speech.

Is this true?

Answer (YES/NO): NO